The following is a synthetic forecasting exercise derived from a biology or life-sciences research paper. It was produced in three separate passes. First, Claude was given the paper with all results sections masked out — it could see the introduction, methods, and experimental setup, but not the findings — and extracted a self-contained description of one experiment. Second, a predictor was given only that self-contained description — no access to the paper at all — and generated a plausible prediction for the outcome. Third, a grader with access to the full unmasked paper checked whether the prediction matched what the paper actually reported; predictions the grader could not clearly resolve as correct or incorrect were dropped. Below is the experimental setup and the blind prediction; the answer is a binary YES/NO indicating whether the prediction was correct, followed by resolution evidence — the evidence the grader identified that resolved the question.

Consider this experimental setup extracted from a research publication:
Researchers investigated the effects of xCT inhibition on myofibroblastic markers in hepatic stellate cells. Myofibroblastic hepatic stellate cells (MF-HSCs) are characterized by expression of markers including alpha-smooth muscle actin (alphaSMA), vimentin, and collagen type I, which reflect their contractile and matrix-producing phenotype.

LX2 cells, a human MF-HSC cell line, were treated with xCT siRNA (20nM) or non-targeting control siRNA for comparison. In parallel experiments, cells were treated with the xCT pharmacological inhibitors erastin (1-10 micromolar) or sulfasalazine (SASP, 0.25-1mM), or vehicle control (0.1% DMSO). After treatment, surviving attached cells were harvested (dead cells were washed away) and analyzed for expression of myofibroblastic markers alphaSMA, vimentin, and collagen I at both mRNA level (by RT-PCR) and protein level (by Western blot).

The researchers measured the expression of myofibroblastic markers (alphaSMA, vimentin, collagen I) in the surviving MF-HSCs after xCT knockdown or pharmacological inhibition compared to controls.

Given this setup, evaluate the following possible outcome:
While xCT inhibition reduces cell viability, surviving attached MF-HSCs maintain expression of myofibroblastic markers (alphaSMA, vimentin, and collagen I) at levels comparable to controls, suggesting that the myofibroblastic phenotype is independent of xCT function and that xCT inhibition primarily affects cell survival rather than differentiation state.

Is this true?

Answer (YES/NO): NO